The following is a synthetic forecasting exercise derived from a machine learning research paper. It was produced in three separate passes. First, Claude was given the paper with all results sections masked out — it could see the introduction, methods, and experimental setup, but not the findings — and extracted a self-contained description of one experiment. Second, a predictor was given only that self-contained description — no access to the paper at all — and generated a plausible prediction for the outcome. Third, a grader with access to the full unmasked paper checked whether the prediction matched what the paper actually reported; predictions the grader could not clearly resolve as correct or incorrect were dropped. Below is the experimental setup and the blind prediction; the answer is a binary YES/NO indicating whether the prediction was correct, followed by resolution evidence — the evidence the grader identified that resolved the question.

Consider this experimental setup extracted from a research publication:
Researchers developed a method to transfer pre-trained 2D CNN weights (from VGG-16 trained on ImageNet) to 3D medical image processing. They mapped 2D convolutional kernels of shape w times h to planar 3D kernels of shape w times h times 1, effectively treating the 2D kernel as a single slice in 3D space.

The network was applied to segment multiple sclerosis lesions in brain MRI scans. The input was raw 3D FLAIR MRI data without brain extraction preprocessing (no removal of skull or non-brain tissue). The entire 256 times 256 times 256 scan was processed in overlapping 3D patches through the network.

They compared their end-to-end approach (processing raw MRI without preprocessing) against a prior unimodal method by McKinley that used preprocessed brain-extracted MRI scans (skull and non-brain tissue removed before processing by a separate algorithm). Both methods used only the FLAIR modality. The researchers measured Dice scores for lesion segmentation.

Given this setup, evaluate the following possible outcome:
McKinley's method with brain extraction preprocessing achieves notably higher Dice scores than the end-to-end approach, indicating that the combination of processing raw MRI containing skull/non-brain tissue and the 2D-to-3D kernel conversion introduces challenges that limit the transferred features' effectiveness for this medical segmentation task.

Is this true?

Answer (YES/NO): NO